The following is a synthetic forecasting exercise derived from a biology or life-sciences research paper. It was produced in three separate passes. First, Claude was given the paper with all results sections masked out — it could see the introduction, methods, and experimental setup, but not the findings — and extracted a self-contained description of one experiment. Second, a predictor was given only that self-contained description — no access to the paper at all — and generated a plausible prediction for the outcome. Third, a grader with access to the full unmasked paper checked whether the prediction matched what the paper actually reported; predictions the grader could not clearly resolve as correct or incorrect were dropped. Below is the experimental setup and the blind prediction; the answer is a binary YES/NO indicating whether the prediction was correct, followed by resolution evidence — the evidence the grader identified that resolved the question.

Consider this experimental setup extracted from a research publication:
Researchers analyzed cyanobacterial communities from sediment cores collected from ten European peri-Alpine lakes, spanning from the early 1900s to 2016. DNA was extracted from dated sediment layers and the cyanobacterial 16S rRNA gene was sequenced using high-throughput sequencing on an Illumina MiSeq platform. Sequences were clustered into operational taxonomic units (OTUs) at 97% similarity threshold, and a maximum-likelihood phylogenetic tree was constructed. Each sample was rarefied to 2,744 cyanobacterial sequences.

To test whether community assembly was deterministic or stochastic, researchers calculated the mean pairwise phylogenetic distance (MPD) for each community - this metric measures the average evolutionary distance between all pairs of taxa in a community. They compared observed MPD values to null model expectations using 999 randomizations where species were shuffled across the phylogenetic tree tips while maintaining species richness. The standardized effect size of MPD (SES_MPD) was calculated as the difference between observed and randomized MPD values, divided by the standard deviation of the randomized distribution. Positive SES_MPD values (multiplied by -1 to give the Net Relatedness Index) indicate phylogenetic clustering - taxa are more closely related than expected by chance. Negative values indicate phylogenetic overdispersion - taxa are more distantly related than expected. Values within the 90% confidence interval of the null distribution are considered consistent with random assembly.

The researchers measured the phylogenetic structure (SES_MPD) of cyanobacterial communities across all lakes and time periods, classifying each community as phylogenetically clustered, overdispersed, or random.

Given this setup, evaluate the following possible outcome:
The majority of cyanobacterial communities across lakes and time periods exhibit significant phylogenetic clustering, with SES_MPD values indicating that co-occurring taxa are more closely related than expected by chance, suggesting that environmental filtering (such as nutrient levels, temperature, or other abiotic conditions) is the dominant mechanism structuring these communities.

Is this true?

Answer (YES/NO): NO